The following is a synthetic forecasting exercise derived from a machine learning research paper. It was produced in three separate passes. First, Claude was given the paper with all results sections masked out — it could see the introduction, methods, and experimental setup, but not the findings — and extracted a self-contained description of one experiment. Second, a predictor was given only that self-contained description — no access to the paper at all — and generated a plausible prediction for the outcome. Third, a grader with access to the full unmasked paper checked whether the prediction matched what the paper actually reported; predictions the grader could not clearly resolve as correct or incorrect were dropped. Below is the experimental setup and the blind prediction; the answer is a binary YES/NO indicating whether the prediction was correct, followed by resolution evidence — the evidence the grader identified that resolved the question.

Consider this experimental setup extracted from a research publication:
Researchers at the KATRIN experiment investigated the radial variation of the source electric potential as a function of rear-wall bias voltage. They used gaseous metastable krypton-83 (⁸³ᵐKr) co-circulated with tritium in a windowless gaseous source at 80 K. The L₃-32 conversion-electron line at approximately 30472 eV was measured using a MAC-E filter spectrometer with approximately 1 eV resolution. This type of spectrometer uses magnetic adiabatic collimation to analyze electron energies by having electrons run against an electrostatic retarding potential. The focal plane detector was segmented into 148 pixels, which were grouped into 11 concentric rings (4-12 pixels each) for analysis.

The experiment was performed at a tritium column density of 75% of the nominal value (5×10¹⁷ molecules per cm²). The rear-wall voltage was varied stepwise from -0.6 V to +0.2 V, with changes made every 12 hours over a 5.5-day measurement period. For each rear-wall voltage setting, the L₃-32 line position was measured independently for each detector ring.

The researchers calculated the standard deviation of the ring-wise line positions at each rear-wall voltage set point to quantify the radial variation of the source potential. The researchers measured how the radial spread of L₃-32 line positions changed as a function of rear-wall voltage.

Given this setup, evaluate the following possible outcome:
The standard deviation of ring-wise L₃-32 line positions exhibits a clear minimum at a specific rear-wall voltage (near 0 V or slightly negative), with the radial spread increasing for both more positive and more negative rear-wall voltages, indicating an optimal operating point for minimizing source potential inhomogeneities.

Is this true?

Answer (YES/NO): YES